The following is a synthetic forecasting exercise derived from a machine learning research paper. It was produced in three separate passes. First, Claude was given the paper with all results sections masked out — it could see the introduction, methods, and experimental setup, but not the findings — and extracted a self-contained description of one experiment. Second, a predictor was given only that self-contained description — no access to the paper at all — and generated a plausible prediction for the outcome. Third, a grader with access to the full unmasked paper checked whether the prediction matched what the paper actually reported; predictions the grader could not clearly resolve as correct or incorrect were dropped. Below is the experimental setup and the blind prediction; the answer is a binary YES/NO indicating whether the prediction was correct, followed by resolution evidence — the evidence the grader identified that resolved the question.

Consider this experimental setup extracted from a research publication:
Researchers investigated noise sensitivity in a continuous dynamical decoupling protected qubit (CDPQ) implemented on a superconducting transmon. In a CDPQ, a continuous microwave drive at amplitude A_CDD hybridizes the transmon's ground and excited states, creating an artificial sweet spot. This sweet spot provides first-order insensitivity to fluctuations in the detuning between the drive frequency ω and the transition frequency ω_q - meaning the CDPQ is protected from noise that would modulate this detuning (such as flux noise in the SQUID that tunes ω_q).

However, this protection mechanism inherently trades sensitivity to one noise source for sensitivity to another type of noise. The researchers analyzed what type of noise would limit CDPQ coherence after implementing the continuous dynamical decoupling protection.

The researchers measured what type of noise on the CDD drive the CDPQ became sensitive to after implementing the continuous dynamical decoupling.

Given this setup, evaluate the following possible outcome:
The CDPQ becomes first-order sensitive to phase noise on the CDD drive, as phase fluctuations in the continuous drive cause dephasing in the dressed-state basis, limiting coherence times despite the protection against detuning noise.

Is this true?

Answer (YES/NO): NO